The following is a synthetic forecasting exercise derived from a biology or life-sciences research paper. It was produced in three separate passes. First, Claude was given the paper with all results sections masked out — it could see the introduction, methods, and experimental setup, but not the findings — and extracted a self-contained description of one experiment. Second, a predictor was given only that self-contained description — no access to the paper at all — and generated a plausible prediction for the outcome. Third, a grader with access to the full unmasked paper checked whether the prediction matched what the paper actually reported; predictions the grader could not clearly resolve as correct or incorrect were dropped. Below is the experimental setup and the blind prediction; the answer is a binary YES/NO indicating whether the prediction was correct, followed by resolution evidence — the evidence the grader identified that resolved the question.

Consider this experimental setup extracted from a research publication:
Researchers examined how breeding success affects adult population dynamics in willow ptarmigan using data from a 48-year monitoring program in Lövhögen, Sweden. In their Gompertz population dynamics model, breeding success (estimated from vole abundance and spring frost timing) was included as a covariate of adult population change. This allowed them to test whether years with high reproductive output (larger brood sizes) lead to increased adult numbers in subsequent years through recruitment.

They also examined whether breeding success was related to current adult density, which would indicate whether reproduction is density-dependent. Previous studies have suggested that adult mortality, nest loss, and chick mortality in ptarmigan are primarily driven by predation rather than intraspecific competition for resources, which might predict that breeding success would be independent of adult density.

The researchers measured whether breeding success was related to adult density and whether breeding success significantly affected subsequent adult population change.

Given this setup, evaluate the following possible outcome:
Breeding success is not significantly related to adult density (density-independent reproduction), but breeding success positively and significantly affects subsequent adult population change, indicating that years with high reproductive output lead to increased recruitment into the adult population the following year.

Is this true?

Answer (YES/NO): YES